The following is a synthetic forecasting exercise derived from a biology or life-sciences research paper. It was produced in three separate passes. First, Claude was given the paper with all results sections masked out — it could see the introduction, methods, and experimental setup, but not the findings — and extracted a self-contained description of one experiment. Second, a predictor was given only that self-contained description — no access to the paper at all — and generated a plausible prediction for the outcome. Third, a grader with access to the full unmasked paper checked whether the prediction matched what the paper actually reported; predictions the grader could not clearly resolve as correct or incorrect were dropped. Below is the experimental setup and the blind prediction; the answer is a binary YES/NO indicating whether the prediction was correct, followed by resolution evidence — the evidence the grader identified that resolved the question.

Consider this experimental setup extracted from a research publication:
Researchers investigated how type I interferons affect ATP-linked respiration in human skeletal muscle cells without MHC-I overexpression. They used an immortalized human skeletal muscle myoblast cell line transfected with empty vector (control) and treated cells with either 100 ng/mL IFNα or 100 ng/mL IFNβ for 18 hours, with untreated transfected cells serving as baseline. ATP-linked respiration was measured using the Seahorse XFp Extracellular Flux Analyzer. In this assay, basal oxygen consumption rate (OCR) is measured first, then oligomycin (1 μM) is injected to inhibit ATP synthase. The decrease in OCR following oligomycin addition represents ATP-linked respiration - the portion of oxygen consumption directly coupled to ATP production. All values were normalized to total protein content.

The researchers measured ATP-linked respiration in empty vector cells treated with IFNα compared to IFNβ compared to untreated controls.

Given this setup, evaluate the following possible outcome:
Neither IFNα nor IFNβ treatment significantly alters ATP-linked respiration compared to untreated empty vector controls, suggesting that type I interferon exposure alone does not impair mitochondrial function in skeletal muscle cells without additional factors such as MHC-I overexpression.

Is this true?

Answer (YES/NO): NO